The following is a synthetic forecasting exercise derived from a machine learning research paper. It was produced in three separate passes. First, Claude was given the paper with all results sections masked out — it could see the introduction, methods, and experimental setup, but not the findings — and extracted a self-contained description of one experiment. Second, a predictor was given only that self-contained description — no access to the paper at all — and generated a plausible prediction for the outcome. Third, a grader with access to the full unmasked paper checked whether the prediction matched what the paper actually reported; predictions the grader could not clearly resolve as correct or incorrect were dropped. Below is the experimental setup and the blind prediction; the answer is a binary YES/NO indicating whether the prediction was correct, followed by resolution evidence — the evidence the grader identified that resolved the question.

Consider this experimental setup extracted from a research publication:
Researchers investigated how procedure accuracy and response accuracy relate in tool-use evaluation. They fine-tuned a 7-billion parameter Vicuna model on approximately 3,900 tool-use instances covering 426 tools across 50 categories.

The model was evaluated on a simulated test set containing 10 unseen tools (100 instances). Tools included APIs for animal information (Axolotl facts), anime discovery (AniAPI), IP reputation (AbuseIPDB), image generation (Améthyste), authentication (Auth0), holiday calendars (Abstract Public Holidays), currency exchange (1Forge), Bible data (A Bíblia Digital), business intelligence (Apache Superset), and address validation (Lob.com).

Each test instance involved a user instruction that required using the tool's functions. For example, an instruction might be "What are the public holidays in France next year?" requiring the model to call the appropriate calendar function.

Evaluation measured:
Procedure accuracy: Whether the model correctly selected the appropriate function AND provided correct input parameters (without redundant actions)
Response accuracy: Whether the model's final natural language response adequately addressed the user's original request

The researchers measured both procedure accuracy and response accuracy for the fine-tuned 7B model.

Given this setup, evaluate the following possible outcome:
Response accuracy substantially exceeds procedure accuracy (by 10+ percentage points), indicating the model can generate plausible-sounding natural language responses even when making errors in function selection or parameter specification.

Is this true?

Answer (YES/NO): NO